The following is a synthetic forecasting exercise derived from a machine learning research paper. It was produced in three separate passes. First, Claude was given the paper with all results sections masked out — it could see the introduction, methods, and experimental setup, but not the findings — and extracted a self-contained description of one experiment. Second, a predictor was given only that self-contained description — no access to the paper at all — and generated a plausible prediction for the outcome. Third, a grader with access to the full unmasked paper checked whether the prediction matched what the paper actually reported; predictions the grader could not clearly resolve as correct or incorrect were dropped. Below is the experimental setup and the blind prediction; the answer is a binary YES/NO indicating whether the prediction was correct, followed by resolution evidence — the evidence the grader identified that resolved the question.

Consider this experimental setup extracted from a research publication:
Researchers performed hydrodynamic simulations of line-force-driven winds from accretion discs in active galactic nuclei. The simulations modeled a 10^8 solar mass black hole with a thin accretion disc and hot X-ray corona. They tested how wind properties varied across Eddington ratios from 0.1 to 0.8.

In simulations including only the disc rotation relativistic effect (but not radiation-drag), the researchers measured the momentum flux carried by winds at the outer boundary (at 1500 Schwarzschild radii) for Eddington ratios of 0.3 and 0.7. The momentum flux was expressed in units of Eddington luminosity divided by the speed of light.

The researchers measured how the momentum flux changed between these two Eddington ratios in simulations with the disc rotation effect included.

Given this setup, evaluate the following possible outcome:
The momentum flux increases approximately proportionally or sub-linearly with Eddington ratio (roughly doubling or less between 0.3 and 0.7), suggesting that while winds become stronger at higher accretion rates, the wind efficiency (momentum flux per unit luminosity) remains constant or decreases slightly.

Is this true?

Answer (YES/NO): NO